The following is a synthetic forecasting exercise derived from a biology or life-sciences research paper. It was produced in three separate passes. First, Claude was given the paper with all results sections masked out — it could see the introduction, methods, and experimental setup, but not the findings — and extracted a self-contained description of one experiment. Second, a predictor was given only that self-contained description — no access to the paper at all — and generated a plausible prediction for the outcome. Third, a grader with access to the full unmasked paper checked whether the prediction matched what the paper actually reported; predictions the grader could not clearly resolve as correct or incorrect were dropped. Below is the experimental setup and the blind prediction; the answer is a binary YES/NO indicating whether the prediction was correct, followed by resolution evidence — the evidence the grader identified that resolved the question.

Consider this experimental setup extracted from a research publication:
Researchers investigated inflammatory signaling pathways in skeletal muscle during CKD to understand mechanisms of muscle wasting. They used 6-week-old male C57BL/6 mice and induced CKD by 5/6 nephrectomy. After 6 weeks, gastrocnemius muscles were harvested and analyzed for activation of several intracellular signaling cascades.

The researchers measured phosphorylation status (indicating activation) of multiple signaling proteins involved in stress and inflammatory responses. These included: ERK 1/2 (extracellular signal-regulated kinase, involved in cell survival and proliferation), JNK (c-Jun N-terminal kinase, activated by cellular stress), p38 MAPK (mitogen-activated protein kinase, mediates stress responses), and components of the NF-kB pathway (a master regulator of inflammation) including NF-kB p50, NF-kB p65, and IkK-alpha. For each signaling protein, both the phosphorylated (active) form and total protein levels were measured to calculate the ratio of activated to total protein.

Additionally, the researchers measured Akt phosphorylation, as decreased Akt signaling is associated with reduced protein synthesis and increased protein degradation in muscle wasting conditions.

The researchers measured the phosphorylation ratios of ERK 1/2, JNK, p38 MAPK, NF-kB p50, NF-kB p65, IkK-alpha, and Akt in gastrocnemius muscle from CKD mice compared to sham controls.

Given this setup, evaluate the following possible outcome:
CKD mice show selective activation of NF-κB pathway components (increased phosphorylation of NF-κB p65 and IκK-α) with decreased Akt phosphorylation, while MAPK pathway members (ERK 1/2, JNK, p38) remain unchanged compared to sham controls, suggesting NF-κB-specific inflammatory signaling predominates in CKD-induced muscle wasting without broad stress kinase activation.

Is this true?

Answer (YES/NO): NO